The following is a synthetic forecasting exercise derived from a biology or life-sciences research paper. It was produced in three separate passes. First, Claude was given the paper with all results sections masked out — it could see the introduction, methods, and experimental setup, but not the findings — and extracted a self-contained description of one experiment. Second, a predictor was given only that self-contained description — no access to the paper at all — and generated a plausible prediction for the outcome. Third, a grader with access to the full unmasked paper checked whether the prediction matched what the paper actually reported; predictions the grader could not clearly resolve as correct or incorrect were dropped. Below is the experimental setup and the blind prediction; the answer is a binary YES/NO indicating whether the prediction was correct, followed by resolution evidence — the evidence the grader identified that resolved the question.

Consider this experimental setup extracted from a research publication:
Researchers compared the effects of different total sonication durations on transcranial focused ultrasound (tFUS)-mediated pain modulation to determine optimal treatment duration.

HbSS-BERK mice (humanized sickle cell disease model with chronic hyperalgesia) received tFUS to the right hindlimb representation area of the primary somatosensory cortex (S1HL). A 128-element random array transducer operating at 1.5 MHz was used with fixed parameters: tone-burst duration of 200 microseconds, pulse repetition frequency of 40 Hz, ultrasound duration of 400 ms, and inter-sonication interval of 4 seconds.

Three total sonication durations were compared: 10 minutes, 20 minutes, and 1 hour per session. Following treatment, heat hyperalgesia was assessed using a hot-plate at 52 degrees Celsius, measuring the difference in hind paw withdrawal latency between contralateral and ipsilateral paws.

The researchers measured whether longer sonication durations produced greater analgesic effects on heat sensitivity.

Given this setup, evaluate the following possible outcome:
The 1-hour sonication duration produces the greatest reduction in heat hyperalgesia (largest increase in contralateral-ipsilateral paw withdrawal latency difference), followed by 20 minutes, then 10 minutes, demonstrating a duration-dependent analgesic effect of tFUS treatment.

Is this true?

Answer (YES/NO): NO